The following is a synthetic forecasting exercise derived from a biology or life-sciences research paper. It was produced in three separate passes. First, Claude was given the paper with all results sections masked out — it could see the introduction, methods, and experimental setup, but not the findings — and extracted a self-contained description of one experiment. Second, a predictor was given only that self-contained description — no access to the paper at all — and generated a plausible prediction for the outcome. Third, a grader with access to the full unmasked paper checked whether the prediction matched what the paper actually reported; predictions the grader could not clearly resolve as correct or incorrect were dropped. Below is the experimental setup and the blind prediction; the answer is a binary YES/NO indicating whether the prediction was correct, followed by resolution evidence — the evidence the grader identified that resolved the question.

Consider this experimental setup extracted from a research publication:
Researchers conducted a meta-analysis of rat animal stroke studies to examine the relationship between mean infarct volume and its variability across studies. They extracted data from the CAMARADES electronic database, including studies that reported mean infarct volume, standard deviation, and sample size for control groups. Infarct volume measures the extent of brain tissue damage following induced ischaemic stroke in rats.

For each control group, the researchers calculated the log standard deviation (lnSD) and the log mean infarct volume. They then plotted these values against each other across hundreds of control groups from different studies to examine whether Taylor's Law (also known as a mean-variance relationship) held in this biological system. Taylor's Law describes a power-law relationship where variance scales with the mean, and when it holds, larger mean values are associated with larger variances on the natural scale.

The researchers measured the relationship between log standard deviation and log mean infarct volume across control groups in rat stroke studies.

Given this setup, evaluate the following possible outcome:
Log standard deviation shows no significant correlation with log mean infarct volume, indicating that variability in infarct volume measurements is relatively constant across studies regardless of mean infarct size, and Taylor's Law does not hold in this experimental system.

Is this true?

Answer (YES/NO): NO